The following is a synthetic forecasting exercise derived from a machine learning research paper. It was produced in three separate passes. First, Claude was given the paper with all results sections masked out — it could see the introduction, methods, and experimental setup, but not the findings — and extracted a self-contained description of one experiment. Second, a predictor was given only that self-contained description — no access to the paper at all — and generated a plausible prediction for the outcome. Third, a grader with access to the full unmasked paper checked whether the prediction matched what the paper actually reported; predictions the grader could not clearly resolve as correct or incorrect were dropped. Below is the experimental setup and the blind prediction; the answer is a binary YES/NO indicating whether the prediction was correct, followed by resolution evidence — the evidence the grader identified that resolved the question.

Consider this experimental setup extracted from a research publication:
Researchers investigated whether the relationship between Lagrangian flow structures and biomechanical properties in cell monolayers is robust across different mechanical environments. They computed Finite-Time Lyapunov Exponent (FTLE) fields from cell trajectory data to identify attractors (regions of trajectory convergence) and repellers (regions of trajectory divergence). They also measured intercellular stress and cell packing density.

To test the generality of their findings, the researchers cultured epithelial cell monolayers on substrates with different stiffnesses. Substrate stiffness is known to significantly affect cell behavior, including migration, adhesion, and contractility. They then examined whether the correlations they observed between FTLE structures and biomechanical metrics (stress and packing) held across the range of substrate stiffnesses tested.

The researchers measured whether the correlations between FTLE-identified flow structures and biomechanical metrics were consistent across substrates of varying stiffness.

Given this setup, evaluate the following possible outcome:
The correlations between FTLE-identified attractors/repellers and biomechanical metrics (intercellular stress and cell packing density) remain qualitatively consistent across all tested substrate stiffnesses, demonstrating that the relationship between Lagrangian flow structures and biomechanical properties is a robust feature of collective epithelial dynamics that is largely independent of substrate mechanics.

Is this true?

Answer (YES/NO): YES